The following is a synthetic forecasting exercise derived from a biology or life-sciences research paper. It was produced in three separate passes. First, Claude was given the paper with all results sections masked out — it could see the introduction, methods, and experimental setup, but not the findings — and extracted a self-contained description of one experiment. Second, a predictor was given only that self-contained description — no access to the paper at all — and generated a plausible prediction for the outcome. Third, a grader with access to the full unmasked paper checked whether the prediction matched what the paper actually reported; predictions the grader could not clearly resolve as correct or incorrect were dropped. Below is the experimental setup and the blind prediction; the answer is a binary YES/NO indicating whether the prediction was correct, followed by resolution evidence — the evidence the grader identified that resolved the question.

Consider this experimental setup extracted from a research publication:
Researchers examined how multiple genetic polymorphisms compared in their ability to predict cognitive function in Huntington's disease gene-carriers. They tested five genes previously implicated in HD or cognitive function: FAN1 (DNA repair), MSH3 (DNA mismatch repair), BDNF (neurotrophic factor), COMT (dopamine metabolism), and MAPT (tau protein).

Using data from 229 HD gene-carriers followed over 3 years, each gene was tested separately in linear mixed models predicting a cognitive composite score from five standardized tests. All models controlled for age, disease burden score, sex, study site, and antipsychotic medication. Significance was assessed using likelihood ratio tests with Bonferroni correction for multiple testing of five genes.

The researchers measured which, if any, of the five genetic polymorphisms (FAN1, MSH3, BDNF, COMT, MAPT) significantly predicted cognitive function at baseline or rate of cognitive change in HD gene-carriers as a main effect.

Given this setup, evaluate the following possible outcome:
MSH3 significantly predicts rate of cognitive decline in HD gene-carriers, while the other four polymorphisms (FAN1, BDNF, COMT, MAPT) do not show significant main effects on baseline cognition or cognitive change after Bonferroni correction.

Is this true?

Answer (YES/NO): NO